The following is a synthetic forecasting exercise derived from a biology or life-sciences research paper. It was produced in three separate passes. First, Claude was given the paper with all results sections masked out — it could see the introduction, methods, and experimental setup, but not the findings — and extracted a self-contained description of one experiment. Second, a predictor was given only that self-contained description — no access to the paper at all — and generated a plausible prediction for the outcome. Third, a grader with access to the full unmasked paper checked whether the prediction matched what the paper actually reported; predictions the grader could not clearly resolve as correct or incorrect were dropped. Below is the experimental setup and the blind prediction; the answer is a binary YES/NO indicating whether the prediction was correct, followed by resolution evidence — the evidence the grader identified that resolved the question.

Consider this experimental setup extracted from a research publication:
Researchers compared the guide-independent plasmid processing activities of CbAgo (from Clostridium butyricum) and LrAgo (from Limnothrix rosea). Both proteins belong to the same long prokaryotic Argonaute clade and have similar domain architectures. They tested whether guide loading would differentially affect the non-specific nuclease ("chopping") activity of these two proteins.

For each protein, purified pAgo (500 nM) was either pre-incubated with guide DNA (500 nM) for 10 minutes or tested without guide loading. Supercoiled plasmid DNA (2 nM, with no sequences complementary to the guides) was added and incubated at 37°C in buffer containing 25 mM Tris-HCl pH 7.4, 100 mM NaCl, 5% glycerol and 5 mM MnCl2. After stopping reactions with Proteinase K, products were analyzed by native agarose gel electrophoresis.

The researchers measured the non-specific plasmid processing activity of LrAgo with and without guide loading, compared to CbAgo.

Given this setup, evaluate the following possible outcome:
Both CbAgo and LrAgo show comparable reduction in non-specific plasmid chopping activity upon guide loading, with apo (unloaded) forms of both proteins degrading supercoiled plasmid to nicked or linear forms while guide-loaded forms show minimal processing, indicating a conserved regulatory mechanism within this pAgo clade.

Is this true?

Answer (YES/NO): NO